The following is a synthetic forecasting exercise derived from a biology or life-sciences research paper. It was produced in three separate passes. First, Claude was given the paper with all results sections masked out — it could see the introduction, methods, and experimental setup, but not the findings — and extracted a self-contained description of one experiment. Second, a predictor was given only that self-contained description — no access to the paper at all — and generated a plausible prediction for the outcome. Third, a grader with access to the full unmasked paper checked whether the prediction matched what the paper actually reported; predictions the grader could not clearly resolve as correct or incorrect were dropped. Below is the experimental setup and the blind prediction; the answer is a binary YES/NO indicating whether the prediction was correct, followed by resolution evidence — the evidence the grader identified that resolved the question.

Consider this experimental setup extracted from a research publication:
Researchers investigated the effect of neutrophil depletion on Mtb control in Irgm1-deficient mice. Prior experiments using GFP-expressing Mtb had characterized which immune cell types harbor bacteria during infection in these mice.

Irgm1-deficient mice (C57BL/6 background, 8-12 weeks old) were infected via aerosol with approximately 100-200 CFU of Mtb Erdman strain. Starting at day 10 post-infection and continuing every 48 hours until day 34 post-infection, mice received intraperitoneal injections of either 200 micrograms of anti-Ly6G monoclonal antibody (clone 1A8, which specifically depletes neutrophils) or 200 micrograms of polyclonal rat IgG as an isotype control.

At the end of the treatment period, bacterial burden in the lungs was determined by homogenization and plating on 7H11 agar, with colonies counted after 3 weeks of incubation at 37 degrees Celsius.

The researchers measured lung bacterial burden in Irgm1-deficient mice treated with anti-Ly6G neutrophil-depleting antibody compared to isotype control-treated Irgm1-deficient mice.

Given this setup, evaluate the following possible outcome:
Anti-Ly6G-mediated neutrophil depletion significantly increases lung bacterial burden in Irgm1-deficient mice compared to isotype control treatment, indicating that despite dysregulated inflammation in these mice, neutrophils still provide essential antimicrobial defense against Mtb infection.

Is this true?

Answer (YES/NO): NO